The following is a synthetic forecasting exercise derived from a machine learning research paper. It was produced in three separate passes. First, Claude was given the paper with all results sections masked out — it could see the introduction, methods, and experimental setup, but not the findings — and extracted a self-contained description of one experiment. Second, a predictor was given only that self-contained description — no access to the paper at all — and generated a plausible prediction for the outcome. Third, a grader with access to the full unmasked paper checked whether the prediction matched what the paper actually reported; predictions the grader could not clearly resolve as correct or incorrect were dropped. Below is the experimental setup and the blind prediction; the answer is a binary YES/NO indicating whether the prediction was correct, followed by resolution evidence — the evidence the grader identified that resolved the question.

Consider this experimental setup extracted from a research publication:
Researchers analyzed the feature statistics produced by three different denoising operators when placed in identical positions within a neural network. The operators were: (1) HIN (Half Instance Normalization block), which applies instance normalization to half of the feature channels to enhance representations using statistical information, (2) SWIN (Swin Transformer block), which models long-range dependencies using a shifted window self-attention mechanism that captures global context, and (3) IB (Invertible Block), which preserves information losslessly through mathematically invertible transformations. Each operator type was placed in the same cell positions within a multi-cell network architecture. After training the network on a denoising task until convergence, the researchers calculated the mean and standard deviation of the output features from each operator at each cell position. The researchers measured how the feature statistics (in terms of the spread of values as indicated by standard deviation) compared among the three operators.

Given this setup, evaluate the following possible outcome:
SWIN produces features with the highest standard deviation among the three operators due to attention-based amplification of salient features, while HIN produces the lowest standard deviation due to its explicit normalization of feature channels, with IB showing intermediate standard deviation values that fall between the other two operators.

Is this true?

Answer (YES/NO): NO